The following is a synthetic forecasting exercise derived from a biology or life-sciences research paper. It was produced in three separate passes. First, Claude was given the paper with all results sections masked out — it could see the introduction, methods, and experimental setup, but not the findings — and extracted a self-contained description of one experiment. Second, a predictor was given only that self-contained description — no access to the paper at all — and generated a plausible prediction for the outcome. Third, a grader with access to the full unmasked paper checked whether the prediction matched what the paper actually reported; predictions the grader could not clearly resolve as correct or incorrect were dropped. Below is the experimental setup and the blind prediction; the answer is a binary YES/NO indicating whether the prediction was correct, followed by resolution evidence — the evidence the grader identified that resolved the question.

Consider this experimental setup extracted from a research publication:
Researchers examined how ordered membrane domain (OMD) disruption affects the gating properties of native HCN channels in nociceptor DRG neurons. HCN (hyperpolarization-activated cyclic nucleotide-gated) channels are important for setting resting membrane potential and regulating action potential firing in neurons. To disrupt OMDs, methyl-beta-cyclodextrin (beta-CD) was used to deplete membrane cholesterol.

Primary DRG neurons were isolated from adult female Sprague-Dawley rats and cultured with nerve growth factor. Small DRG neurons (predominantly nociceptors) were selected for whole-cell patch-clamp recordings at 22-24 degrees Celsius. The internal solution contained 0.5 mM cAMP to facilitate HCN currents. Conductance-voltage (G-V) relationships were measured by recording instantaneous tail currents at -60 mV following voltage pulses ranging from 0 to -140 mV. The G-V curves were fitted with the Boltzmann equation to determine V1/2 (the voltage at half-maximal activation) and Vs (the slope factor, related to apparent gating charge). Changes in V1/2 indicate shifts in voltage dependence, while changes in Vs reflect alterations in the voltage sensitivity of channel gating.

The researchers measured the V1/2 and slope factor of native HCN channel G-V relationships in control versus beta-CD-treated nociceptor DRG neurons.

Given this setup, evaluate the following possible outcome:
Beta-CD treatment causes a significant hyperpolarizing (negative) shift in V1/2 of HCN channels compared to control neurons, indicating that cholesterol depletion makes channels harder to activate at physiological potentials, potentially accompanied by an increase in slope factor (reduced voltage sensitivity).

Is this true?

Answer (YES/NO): NO